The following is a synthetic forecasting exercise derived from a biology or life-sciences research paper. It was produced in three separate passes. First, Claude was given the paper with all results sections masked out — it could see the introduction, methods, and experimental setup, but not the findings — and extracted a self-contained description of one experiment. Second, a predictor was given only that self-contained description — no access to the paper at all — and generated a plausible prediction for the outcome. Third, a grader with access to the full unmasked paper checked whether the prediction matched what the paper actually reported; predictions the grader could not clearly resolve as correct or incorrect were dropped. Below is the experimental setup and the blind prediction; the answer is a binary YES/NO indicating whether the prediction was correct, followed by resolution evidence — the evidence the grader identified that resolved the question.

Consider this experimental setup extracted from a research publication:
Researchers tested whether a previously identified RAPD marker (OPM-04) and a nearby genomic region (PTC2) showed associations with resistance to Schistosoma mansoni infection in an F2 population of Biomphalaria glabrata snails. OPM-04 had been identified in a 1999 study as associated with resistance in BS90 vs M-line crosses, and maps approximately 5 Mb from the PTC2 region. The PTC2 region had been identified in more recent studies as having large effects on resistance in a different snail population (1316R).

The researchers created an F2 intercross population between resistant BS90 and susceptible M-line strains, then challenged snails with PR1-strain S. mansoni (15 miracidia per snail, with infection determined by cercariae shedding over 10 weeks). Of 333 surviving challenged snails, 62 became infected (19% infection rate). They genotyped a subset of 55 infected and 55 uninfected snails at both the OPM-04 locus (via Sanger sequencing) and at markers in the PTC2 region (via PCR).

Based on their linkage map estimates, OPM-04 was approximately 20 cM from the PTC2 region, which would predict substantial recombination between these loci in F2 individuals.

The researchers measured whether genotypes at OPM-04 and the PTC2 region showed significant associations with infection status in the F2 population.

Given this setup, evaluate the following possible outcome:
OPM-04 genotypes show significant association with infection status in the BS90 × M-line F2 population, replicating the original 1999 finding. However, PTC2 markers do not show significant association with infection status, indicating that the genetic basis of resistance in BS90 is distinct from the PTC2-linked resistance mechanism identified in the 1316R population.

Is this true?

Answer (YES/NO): NO